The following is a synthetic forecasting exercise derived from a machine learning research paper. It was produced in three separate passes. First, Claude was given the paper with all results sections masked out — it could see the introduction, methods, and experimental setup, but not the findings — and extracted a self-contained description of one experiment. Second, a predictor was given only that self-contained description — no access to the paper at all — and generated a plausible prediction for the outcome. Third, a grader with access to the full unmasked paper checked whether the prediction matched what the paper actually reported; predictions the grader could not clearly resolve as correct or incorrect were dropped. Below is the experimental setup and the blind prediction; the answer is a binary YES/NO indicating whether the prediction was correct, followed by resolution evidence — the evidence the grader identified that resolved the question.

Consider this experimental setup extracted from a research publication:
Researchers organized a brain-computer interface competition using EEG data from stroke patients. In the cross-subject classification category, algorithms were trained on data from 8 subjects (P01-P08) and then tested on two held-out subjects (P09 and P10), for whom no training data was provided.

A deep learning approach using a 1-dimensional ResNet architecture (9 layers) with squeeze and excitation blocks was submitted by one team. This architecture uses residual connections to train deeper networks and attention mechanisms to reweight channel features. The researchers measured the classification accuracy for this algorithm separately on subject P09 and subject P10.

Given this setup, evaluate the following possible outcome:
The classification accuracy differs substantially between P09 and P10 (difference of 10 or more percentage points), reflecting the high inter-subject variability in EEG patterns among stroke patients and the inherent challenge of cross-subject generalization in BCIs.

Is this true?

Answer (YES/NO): YES